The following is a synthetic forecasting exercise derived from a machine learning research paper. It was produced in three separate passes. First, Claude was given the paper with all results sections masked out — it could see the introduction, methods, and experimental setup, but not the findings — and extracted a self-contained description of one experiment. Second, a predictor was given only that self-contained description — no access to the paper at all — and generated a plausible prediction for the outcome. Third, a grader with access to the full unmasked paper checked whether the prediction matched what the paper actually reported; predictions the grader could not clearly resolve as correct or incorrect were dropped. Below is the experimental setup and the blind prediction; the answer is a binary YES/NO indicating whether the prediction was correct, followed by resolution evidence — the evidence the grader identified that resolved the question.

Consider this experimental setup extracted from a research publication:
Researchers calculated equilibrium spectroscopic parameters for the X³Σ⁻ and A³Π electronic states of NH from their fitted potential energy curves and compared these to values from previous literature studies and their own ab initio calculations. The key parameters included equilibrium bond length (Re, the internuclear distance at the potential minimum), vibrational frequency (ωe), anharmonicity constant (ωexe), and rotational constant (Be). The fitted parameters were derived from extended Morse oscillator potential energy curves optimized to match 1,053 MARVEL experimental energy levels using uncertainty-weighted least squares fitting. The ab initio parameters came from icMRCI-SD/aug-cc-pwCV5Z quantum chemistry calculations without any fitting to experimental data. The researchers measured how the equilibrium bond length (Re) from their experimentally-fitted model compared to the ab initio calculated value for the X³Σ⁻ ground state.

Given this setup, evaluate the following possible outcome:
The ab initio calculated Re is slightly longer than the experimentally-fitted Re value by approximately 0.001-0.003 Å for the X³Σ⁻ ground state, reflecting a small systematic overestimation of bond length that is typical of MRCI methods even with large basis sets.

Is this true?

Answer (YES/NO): NO